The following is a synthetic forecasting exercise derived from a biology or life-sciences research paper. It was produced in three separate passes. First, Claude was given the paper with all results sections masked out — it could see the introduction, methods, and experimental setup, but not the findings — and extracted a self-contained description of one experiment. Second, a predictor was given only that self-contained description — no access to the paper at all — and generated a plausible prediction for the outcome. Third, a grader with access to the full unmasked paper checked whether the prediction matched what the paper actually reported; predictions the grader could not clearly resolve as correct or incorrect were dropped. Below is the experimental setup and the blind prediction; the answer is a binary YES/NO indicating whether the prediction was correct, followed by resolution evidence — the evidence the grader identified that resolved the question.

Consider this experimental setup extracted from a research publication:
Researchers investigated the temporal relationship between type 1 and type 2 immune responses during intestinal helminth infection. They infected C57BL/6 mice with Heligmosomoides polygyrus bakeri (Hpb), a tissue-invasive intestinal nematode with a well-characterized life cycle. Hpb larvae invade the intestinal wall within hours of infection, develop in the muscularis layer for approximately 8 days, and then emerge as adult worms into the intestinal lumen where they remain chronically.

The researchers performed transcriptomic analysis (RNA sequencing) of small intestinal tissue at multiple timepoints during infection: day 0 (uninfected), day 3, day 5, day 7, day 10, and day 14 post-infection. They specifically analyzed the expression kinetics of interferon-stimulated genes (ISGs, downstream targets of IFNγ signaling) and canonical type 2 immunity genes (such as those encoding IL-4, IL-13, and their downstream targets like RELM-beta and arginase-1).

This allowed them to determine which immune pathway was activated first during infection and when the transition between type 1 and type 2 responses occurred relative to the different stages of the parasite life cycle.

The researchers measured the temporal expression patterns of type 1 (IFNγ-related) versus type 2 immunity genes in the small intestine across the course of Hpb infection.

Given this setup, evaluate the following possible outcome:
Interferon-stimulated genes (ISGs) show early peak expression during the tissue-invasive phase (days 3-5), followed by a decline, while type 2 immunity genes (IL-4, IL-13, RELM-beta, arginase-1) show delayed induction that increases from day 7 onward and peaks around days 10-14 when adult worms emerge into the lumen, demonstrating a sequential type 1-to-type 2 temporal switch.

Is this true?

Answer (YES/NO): NO